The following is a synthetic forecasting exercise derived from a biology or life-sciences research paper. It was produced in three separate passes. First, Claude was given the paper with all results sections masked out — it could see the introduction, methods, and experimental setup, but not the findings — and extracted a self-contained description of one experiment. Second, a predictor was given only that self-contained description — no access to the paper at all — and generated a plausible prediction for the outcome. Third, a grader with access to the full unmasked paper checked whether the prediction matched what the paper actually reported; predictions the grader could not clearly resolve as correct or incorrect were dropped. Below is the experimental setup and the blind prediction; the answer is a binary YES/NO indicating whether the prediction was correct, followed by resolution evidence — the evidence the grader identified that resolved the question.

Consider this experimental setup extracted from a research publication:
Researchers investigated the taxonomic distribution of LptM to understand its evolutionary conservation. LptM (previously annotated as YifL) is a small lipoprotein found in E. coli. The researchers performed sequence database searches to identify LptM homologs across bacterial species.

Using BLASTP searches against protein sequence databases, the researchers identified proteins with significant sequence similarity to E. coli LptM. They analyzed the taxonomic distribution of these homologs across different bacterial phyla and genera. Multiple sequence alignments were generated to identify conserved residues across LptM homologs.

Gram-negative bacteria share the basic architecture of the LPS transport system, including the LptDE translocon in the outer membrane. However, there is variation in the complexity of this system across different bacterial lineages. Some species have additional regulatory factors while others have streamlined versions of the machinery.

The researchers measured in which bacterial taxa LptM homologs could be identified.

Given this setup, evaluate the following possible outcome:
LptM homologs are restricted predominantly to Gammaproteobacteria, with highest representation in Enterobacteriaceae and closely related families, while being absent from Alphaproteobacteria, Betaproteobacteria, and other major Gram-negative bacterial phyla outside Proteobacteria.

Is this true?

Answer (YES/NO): NO